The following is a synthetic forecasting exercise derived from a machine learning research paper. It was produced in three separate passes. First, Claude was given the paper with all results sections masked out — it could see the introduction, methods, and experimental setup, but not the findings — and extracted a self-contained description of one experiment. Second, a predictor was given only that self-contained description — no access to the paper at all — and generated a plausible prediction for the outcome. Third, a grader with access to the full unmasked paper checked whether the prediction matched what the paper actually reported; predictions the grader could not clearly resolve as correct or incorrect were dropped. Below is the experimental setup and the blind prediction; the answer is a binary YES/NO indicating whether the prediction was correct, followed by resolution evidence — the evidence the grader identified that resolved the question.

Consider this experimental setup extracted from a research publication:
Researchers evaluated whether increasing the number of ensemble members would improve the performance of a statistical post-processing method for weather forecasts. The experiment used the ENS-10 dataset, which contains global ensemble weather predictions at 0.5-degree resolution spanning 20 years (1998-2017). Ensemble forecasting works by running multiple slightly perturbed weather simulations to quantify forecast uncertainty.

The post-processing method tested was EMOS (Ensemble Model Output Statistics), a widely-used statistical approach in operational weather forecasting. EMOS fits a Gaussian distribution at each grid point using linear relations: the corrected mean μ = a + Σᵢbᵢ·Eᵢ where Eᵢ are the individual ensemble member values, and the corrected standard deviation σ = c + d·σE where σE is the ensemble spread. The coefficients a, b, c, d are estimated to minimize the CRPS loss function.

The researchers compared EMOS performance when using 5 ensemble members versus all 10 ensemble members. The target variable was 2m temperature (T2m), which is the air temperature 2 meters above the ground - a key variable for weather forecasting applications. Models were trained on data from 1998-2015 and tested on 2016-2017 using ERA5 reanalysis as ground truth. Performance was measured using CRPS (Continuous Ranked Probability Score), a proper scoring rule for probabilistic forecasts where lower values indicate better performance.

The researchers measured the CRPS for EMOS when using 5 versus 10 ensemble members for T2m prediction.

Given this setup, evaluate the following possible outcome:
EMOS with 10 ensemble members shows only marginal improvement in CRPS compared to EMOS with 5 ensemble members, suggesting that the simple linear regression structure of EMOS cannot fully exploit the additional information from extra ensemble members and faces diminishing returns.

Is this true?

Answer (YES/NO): NO